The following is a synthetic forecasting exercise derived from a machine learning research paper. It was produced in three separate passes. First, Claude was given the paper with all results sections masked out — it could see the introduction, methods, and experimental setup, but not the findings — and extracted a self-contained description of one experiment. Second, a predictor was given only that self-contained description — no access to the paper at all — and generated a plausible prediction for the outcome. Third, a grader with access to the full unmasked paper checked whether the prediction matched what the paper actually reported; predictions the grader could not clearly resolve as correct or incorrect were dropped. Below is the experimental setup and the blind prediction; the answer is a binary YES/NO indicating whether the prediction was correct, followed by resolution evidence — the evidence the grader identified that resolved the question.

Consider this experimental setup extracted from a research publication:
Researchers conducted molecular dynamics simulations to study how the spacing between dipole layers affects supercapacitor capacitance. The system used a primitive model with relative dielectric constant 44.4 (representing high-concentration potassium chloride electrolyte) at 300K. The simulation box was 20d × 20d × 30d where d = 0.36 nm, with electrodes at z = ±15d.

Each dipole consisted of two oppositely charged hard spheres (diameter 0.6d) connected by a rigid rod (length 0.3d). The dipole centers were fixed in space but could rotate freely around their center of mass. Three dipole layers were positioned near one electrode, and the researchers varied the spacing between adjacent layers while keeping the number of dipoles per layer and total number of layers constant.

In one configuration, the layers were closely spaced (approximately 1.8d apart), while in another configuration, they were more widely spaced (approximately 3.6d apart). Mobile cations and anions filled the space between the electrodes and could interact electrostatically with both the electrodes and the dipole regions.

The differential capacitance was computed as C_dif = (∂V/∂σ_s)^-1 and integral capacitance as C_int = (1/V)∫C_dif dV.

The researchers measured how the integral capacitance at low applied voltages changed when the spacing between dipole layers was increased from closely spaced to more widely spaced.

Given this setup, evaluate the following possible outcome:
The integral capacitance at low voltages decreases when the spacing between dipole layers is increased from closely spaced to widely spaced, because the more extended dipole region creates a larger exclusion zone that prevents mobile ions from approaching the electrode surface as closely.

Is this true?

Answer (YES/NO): YES